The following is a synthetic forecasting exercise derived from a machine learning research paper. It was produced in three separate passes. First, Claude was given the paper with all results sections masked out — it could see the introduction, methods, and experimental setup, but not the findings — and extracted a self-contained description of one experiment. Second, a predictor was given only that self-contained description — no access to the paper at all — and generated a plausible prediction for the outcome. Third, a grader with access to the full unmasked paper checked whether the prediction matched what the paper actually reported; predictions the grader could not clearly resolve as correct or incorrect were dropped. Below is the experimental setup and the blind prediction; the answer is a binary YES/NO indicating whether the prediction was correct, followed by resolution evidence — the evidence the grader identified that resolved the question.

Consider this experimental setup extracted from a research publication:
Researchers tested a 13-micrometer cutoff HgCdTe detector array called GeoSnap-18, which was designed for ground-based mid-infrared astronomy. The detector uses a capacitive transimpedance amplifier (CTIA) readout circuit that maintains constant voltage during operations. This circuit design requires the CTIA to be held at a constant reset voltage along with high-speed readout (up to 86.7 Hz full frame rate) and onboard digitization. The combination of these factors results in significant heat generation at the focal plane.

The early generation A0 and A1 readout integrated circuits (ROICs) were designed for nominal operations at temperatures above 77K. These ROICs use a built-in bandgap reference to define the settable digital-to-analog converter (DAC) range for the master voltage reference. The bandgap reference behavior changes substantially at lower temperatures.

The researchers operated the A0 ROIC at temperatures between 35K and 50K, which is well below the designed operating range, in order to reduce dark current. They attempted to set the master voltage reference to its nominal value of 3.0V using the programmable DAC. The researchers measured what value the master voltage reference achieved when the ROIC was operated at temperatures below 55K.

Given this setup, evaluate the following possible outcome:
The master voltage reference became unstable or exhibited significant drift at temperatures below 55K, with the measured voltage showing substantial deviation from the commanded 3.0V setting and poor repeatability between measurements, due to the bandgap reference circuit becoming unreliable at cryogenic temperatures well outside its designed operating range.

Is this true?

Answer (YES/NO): NO